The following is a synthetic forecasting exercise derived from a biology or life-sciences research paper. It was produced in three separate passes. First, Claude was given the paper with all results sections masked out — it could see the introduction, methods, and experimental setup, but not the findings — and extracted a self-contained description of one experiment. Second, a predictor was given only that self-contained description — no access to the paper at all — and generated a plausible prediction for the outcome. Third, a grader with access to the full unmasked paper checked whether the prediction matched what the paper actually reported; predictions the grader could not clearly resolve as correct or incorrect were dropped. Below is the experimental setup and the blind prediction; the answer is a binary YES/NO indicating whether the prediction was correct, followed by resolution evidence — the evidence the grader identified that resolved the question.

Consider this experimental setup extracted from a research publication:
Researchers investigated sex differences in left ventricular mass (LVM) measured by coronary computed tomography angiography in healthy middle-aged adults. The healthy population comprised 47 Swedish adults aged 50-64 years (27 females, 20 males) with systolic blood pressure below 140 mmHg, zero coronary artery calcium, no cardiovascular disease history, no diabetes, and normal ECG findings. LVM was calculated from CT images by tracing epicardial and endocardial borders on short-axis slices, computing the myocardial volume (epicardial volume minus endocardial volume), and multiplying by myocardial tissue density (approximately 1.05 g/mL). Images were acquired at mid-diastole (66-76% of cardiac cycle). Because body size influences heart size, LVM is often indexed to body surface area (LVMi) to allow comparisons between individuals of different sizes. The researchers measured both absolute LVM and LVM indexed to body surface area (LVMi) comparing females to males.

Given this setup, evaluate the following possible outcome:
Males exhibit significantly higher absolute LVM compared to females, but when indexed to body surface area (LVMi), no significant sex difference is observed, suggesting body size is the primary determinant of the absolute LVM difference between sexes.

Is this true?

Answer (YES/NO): NO